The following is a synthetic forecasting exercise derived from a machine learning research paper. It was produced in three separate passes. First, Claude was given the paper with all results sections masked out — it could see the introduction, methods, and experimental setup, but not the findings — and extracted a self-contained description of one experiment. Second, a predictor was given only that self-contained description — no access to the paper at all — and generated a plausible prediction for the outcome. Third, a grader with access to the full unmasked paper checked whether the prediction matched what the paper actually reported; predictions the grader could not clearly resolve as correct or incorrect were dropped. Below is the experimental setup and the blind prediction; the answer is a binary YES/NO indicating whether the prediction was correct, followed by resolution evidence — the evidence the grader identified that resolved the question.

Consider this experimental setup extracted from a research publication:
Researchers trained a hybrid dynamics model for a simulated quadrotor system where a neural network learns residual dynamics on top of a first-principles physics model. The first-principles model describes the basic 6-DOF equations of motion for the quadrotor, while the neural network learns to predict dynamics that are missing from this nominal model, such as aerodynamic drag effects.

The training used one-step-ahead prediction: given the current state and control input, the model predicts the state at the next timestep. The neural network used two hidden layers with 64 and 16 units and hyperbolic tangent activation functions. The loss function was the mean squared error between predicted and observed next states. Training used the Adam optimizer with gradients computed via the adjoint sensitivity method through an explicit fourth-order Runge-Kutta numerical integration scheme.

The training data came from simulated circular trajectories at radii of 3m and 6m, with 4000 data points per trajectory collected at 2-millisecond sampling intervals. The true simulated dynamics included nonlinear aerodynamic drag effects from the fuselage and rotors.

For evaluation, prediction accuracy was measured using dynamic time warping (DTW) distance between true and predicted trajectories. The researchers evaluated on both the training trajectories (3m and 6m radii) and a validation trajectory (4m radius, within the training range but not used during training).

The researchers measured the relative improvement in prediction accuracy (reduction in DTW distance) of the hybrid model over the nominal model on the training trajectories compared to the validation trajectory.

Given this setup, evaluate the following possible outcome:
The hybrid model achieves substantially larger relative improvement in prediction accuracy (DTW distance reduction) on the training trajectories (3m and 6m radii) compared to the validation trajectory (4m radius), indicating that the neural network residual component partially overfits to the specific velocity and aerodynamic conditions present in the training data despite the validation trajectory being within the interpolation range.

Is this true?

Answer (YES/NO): NO